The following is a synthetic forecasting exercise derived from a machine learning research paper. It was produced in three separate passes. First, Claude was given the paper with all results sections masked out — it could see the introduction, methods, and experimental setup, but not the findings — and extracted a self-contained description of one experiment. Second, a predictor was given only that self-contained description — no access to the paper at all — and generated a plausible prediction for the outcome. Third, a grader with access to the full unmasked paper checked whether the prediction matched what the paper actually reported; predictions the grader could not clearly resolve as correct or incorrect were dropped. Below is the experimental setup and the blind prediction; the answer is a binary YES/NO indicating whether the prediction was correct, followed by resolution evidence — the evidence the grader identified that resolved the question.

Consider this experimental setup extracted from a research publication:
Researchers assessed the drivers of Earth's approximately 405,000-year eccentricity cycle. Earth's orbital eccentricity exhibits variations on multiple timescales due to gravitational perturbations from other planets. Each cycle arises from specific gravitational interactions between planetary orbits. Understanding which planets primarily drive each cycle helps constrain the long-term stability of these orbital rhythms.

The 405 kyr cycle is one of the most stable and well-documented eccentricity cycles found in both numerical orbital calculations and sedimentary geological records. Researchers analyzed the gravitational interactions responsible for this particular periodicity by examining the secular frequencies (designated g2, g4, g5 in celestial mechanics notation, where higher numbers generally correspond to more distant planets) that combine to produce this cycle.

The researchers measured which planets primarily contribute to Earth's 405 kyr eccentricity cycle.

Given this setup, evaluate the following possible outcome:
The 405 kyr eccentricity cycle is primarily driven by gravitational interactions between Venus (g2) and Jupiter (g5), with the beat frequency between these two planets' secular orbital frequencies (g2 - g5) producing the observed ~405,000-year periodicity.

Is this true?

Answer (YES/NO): NO